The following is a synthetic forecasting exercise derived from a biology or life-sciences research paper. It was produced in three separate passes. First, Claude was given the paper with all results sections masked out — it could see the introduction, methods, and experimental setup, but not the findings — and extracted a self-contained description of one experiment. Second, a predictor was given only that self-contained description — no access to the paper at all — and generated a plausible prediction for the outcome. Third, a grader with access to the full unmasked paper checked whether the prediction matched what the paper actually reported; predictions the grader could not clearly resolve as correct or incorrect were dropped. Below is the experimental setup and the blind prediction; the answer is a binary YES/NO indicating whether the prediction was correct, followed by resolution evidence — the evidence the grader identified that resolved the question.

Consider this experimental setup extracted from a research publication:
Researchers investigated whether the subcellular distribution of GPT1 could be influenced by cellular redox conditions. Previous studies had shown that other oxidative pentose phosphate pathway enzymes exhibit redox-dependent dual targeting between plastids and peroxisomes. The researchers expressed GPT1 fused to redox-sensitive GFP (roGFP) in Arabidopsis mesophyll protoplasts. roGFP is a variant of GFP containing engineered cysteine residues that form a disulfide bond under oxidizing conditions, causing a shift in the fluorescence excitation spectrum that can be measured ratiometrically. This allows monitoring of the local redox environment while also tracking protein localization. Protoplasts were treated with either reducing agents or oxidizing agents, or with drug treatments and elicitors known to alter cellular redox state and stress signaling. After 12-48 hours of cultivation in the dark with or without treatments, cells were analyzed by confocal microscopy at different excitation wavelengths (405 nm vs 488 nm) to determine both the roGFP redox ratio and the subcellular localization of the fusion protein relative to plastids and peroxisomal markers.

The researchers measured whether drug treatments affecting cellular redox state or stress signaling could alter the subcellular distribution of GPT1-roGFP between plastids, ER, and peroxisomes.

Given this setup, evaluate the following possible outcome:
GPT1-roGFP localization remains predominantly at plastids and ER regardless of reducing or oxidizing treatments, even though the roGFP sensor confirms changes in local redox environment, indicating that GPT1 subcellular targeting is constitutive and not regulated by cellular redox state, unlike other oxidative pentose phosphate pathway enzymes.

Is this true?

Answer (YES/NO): NO